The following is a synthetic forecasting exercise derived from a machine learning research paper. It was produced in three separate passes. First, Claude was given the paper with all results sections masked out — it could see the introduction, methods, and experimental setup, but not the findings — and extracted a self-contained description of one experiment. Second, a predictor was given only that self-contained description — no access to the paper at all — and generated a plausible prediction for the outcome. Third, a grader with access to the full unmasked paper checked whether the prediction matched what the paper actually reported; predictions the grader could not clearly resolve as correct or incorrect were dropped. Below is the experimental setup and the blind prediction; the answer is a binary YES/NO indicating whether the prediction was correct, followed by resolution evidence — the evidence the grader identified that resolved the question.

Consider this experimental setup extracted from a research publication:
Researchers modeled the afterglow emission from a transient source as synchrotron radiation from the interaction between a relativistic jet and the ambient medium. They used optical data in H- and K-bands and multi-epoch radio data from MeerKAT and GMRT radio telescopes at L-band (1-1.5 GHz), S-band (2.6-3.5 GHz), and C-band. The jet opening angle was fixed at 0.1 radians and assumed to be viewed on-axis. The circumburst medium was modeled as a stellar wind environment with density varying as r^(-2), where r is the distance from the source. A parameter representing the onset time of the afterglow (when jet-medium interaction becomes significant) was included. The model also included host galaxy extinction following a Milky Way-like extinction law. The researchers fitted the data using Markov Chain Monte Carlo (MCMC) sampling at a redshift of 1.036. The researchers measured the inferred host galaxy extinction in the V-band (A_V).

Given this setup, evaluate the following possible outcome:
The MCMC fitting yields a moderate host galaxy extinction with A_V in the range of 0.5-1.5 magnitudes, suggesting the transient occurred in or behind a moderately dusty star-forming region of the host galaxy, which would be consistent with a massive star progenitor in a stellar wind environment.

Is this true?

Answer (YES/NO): NO